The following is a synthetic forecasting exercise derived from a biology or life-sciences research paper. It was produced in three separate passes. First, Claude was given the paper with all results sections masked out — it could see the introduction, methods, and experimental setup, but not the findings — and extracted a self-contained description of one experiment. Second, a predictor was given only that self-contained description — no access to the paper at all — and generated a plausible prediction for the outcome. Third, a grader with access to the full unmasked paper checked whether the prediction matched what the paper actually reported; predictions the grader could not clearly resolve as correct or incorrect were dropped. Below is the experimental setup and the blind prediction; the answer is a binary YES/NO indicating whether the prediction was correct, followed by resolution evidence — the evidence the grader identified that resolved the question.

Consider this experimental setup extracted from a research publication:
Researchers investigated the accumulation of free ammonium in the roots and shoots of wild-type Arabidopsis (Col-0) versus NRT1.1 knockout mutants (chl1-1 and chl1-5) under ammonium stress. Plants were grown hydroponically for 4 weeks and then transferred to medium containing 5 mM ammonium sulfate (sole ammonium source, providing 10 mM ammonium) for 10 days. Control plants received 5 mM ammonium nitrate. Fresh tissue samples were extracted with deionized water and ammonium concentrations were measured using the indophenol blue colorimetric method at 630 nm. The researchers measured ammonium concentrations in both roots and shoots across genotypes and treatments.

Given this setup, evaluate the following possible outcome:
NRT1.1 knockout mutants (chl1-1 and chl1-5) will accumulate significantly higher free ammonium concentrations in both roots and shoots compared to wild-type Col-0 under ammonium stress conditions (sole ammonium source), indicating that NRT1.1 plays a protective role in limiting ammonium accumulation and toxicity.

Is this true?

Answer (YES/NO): NO